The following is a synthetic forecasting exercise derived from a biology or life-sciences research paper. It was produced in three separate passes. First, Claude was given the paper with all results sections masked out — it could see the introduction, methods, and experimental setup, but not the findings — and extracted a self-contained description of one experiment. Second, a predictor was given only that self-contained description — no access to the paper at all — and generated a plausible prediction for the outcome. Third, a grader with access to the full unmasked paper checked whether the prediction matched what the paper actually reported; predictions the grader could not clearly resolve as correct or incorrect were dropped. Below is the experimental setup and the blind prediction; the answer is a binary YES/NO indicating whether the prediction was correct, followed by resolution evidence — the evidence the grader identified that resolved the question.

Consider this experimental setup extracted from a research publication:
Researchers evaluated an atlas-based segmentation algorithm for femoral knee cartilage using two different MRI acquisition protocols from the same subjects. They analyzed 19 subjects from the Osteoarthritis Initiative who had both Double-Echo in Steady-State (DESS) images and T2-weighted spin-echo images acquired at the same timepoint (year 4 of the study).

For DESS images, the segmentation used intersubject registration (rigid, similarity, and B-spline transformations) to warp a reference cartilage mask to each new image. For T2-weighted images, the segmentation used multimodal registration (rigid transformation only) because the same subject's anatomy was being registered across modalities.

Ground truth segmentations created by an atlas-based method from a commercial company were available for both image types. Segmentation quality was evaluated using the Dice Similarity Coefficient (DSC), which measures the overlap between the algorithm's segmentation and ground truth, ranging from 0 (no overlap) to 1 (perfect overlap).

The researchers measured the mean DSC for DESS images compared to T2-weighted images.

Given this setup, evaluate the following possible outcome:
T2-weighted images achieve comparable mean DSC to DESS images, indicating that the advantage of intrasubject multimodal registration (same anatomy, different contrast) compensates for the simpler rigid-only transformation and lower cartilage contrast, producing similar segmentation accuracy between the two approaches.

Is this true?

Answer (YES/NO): NO